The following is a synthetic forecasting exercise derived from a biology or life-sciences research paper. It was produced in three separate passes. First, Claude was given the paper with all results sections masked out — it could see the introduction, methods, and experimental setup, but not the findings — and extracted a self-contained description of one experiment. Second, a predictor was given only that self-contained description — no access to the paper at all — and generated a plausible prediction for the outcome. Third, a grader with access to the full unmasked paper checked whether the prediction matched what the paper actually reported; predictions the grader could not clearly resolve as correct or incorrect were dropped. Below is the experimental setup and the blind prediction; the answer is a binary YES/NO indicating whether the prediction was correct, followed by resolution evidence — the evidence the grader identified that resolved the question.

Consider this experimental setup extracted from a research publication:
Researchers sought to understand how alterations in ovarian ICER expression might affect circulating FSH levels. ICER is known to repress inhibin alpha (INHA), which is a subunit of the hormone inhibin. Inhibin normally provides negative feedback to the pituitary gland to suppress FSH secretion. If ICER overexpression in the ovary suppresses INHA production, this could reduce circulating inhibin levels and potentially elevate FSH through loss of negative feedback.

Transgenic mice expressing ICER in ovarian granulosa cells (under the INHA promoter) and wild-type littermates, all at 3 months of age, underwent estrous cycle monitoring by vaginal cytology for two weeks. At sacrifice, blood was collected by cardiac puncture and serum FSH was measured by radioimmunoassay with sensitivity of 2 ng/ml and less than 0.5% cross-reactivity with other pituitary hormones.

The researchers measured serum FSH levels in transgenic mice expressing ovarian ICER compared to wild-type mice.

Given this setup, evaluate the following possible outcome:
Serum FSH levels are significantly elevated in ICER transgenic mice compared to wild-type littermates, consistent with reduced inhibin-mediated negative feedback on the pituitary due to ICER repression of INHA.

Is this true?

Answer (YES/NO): NO